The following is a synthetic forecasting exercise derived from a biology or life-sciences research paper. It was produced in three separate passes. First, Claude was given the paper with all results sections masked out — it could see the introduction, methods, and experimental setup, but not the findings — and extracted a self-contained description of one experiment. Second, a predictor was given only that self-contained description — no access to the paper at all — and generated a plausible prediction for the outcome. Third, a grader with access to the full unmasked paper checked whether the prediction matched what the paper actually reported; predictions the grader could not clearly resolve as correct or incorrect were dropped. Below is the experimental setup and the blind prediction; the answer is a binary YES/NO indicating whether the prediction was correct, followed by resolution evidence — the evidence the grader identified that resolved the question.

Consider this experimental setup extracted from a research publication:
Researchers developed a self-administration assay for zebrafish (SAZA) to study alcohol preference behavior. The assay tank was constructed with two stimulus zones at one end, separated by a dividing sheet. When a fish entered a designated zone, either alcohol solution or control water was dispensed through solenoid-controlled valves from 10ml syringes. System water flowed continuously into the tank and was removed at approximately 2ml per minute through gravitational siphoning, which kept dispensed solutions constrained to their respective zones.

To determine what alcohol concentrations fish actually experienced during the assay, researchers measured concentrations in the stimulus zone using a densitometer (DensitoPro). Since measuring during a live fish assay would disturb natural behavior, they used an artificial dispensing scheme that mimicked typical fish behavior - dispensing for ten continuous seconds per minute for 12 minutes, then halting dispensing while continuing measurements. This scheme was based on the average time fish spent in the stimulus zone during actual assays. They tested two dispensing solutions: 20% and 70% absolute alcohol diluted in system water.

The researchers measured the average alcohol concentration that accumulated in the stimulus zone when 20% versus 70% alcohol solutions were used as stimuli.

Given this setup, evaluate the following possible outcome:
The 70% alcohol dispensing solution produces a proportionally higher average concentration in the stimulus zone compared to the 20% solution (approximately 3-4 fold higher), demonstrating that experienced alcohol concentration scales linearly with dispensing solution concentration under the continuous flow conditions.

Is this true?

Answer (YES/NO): YES